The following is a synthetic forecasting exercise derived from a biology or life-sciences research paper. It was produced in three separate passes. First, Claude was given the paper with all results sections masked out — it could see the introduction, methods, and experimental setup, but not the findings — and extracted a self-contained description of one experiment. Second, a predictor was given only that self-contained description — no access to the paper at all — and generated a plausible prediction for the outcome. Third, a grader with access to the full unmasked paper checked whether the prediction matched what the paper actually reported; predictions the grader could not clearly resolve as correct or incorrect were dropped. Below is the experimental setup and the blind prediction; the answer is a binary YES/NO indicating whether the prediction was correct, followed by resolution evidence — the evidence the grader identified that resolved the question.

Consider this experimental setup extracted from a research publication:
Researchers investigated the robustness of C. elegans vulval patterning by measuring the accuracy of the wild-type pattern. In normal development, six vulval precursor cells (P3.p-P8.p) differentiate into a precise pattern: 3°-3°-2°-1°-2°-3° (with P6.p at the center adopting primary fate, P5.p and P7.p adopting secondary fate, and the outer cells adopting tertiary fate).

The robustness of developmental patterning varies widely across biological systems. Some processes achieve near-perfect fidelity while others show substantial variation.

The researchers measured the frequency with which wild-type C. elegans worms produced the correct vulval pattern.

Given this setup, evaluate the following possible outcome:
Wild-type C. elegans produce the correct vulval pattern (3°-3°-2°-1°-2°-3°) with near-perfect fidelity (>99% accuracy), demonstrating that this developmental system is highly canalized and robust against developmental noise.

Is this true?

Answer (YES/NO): NO